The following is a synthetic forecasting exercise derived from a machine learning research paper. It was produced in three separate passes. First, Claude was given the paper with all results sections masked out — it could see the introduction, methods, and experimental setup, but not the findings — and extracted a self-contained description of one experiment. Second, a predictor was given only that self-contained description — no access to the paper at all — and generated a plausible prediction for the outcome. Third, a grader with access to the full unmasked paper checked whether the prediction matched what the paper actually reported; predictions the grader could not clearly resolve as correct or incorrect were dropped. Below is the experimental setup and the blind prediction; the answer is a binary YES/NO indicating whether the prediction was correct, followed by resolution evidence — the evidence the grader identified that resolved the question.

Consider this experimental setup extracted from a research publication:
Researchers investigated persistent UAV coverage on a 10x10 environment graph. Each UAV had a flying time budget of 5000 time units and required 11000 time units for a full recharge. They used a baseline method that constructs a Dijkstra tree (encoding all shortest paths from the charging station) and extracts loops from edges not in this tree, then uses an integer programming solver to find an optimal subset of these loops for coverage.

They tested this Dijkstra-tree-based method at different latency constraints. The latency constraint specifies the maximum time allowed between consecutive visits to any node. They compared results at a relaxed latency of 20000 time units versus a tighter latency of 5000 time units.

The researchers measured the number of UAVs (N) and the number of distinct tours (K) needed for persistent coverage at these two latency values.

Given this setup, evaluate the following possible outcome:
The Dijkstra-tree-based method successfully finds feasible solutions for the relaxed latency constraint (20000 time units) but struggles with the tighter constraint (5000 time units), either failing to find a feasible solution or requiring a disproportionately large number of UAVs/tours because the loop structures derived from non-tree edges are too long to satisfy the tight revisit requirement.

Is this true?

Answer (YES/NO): YES